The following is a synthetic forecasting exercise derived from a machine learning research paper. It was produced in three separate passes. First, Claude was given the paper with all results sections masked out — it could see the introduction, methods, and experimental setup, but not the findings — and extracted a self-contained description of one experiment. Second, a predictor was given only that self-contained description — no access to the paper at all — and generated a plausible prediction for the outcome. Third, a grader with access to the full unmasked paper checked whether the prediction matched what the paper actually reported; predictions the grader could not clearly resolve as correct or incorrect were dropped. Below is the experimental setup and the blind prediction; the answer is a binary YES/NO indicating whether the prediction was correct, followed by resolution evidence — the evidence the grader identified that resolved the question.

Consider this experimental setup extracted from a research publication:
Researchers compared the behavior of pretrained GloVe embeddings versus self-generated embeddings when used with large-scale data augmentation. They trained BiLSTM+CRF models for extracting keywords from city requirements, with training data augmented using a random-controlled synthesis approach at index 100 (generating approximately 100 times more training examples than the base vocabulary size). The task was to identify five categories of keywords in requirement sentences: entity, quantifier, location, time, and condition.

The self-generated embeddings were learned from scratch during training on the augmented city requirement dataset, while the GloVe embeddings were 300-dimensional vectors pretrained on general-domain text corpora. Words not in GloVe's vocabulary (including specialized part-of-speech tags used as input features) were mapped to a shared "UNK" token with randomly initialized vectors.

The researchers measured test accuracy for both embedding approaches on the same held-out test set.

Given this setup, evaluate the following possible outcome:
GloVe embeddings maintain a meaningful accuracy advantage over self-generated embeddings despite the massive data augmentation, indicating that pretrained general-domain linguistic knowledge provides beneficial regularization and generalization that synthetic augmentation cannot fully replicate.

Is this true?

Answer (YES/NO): NO